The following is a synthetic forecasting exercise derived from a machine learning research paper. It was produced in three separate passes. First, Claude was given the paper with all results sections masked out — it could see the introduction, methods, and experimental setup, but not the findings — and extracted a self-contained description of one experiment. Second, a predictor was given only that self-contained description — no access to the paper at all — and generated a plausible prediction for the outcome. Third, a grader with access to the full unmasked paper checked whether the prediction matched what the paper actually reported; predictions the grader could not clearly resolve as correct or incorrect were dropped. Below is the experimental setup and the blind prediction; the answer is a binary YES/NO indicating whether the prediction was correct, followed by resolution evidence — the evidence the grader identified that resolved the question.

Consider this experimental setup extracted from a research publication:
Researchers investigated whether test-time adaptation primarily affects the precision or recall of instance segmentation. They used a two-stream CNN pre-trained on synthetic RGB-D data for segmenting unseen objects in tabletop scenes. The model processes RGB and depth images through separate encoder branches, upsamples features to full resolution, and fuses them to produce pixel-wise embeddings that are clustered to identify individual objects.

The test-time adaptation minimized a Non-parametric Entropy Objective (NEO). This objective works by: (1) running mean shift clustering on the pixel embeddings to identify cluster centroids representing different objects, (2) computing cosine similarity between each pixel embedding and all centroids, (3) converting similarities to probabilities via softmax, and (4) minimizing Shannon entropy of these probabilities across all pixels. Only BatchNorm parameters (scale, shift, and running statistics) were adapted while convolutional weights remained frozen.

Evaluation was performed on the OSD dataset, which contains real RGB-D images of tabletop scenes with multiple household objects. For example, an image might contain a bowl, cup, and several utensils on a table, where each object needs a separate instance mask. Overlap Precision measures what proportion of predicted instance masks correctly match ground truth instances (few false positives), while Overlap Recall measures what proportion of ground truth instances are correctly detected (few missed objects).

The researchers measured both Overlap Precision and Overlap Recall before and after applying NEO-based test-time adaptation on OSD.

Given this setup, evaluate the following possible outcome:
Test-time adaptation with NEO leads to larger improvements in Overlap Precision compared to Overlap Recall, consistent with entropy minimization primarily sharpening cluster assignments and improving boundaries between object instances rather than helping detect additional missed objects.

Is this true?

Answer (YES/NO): NO